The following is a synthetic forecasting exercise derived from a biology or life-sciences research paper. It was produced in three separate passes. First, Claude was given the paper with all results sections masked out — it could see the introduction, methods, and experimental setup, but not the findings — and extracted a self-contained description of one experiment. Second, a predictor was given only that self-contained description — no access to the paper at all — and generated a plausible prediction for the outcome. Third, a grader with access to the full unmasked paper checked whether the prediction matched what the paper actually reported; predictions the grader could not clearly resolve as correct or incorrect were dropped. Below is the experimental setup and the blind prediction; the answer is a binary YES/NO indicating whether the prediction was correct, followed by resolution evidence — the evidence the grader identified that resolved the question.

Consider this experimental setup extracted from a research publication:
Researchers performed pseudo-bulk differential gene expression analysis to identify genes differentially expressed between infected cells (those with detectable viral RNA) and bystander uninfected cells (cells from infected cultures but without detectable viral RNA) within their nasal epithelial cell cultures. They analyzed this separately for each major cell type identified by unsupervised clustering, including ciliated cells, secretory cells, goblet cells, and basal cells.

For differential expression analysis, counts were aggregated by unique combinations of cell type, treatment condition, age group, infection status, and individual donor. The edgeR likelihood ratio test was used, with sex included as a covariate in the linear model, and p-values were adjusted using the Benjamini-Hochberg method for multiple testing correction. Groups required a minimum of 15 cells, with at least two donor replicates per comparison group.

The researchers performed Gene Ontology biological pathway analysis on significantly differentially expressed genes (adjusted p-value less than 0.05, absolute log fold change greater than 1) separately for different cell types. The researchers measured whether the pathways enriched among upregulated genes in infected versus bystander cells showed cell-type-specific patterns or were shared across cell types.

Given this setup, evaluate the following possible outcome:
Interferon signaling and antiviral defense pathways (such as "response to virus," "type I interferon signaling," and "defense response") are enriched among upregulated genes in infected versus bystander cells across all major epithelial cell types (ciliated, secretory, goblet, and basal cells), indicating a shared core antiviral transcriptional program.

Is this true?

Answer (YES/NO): NO